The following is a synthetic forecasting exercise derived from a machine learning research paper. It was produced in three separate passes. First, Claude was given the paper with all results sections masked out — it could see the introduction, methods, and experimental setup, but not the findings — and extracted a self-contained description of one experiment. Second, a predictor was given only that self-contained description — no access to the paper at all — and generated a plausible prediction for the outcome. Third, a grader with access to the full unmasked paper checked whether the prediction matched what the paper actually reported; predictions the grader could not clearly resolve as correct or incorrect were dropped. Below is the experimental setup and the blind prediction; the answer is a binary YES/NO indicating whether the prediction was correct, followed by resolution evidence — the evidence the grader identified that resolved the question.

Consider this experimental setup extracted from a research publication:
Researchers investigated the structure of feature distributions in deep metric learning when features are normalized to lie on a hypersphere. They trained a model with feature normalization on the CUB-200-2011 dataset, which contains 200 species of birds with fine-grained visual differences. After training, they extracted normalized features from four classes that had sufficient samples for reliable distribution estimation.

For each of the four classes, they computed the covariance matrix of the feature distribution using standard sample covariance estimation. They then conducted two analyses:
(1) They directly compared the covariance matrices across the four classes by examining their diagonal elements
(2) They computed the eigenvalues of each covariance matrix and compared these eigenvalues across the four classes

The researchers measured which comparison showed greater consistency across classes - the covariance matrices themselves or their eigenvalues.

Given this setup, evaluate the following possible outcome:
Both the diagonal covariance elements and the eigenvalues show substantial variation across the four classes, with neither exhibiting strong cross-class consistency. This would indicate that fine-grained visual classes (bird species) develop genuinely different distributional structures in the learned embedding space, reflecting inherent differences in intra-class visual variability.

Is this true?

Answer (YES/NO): NO